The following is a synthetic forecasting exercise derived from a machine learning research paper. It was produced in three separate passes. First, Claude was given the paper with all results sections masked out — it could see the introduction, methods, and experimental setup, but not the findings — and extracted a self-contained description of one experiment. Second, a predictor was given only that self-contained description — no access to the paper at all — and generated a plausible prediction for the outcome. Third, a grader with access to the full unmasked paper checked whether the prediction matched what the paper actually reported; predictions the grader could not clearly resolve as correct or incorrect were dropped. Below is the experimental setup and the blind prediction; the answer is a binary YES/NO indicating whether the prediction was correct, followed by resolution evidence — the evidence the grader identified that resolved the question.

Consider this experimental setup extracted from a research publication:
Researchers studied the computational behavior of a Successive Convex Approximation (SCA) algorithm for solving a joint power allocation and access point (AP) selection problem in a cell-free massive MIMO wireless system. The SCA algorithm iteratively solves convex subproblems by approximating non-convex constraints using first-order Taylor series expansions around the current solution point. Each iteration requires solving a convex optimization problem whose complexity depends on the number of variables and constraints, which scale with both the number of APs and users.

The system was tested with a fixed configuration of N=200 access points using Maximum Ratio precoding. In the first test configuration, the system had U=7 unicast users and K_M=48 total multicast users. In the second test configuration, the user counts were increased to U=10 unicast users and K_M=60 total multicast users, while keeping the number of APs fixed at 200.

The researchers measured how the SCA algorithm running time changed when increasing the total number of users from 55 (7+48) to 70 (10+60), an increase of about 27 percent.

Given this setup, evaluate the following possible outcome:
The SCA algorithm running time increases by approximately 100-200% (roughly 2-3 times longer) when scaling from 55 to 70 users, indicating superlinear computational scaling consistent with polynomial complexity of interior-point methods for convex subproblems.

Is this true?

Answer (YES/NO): NO